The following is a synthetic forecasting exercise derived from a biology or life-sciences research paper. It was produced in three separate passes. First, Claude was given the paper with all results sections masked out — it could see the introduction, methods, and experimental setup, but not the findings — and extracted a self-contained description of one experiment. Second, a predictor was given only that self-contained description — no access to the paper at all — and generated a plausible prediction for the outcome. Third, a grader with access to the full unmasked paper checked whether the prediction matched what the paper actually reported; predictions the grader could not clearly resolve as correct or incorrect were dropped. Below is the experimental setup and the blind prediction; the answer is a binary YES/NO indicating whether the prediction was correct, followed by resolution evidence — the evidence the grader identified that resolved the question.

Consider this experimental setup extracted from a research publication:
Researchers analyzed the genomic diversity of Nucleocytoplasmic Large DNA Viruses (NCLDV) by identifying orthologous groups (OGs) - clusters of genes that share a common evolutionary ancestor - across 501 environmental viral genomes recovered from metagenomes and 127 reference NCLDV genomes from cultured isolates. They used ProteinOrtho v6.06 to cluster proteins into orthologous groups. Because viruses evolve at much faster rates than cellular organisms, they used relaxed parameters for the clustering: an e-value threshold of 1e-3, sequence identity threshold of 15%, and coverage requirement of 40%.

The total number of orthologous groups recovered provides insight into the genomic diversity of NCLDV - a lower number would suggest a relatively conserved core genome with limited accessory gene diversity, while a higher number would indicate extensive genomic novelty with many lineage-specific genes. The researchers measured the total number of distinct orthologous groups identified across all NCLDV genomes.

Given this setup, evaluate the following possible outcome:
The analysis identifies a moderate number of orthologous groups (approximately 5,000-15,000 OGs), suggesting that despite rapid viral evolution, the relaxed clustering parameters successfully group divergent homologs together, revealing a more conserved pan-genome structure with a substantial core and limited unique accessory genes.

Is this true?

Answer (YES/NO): NO